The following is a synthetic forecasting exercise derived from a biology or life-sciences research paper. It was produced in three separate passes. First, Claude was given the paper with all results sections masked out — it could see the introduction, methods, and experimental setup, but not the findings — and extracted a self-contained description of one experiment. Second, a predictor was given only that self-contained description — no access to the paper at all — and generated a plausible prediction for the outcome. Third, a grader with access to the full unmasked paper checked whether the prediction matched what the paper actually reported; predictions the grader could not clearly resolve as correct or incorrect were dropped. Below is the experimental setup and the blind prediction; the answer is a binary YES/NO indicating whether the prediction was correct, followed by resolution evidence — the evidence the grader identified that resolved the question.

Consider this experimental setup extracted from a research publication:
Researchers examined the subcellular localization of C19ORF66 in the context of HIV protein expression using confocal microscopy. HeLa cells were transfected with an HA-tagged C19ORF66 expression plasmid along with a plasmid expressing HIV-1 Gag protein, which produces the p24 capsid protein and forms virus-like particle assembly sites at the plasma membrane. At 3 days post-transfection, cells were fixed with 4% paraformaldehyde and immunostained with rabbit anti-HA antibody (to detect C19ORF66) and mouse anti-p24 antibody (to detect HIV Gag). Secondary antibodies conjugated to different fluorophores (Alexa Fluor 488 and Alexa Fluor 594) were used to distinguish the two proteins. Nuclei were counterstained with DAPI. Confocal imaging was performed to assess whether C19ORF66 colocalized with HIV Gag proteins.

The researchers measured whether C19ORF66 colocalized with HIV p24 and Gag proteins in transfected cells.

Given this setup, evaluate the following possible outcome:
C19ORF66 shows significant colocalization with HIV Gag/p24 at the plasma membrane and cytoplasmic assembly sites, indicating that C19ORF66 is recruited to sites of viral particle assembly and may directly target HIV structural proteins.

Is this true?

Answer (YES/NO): NO